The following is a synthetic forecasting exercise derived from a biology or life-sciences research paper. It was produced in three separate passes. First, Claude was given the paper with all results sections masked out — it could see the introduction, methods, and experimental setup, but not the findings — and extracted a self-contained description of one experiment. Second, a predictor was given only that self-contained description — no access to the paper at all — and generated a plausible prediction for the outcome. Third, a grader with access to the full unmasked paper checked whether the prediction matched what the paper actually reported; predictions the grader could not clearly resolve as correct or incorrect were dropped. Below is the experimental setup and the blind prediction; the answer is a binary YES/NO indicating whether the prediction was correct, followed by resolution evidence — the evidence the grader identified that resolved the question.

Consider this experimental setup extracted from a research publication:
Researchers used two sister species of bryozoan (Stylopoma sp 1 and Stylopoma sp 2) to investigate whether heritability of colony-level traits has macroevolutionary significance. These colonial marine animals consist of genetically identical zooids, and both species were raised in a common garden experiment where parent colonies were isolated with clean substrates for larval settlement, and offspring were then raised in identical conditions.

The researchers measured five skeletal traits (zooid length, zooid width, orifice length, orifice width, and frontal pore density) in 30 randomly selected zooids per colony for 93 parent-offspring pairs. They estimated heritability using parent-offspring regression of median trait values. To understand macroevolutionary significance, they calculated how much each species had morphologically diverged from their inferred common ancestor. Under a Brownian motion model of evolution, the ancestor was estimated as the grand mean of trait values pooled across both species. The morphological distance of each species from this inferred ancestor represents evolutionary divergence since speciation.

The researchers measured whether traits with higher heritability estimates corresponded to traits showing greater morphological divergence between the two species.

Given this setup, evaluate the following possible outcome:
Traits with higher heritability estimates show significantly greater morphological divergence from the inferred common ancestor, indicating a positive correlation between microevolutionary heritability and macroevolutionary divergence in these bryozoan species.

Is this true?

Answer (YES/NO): NO